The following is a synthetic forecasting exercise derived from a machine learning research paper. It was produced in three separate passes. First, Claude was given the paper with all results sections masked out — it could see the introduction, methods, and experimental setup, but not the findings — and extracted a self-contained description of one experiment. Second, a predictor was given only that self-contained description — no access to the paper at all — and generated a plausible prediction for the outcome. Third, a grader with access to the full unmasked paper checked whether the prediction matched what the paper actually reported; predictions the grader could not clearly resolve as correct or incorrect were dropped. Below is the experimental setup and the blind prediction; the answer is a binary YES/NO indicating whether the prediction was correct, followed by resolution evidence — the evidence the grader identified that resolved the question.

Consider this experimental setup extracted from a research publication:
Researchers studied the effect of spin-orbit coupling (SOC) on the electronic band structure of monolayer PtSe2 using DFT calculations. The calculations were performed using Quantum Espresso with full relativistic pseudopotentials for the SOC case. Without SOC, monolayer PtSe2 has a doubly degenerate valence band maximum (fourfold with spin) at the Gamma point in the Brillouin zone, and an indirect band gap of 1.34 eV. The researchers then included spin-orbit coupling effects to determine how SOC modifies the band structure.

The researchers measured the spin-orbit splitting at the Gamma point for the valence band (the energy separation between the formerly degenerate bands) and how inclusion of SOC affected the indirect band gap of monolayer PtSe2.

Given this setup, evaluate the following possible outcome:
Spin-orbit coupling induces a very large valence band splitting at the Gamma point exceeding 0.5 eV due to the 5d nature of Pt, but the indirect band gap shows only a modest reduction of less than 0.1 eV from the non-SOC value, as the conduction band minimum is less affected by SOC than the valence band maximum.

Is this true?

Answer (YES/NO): NO